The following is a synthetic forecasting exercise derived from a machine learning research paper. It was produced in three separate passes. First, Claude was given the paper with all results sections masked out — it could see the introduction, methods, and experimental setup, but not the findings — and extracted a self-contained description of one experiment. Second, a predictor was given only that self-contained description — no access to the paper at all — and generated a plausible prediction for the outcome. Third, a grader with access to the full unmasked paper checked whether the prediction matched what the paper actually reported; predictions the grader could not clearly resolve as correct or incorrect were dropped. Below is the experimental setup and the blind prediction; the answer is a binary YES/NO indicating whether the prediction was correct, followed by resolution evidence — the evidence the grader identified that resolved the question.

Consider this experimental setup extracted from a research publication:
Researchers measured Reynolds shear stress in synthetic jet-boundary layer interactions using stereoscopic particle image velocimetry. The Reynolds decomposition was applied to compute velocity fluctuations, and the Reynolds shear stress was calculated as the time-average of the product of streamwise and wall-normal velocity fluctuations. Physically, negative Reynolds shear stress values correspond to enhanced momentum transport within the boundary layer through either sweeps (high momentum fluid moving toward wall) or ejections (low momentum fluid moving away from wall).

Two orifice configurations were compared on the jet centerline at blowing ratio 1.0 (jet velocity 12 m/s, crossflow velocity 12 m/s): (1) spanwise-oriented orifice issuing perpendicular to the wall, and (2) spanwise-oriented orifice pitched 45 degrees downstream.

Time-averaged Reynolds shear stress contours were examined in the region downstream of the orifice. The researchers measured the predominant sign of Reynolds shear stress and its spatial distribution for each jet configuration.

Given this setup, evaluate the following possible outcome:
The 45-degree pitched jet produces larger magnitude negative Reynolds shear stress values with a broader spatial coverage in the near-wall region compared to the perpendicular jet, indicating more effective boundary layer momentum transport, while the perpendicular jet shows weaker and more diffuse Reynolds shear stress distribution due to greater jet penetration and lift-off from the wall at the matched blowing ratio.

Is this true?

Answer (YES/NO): NO